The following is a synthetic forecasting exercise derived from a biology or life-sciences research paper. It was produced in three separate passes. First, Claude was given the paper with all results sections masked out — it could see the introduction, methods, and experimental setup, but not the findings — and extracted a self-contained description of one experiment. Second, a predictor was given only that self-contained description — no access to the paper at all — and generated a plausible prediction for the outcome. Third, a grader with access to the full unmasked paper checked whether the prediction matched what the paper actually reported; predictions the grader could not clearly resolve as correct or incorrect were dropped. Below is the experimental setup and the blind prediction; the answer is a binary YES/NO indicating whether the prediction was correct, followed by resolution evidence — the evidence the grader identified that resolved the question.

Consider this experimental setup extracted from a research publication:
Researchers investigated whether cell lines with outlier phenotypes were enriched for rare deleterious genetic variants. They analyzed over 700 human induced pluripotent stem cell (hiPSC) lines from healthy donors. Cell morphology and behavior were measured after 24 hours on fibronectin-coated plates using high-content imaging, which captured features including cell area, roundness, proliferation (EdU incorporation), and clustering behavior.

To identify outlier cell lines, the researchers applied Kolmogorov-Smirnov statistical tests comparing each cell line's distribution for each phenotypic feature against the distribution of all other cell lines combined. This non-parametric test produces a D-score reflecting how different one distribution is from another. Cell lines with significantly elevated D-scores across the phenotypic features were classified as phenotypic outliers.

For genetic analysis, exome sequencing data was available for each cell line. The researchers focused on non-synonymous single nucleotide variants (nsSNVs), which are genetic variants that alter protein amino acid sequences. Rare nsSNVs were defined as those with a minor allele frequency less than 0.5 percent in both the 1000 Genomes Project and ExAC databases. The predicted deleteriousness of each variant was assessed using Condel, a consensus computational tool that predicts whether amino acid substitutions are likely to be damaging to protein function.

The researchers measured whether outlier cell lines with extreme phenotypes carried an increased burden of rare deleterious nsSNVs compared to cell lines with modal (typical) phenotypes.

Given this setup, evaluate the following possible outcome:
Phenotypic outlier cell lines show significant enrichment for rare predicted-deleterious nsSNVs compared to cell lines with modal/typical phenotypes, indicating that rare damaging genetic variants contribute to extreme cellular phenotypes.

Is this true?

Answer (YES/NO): YES